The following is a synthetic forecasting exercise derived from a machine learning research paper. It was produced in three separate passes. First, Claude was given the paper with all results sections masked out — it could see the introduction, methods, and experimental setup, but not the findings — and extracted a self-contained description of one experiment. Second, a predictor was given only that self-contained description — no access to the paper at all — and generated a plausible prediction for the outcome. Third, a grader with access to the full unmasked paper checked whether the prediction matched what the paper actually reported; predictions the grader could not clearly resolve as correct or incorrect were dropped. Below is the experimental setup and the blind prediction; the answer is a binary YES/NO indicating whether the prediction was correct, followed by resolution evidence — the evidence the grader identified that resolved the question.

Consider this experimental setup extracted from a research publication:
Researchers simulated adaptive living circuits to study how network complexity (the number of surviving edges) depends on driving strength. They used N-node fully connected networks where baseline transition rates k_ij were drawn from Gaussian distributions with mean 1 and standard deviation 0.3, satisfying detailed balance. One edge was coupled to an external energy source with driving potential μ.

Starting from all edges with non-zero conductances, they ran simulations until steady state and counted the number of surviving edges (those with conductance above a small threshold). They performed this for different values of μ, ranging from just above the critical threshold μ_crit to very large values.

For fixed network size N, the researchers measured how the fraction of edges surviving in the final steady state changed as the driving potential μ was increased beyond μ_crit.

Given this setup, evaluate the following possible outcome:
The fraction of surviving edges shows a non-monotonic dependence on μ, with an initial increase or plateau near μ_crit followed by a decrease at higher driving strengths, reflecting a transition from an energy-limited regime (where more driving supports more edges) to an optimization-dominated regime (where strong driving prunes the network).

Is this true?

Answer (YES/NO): NO